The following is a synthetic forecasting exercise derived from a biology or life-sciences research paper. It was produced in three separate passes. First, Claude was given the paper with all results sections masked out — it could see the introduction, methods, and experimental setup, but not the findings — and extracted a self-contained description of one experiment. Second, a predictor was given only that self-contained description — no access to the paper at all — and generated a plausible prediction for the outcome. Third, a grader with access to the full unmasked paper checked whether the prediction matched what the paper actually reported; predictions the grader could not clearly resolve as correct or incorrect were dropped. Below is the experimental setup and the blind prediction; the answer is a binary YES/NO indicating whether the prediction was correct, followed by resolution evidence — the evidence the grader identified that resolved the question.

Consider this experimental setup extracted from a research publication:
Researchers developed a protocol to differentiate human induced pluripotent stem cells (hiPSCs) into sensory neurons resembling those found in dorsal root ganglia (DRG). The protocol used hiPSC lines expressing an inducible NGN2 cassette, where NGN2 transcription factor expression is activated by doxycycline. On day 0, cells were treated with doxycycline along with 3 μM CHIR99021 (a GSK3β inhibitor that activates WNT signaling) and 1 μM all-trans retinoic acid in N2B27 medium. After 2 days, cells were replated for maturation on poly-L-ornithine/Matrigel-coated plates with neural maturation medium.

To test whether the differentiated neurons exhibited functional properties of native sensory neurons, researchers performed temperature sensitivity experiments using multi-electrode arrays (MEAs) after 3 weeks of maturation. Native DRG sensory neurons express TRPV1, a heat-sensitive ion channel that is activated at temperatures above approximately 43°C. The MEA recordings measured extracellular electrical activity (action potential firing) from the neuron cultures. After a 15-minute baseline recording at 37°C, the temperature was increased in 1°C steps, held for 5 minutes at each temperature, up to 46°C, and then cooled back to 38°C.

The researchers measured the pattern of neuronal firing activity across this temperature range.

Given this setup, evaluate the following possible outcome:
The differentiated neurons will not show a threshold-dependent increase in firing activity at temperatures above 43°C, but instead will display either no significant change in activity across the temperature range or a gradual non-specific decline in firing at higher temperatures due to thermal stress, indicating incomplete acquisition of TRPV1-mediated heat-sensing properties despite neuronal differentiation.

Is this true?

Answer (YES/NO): NO